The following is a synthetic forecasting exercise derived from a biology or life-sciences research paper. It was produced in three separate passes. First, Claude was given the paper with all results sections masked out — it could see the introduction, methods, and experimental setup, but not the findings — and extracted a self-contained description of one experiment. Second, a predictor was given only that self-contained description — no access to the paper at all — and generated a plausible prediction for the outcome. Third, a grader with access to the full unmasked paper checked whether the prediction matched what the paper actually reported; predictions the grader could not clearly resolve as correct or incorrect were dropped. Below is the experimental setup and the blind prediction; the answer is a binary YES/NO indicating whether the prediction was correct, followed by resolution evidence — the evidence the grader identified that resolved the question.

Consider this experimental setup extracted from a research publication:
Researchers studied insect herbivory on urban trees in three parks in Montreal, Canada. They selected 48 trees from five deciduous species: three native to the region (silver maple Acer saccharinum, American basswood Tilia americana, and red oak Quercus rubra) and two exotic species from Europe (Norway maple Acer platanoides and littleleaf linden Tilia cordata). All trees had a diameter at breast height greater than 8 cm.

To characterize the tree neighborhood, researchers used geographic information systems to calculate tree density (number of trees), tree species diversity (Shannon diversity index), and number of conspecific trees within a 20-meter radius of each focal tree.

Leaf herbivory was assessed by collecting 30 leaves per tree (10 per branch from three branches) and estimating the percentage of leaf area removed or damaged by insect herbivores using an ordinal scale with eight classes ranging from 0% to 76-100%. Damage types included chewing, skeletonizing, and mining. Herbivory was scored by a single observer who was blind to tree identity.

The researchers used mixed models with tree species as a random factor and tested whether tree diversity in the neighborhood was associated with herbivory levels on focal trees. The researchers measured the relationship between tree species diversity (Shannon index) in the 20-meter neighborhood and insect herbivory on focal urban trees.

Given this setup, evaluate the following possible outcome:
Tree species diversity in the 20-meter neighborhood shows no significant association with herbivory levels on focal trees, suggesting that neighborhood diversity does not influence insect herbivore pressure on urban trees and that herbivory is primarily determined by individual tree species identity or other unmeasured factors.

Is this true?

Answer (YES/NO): NO